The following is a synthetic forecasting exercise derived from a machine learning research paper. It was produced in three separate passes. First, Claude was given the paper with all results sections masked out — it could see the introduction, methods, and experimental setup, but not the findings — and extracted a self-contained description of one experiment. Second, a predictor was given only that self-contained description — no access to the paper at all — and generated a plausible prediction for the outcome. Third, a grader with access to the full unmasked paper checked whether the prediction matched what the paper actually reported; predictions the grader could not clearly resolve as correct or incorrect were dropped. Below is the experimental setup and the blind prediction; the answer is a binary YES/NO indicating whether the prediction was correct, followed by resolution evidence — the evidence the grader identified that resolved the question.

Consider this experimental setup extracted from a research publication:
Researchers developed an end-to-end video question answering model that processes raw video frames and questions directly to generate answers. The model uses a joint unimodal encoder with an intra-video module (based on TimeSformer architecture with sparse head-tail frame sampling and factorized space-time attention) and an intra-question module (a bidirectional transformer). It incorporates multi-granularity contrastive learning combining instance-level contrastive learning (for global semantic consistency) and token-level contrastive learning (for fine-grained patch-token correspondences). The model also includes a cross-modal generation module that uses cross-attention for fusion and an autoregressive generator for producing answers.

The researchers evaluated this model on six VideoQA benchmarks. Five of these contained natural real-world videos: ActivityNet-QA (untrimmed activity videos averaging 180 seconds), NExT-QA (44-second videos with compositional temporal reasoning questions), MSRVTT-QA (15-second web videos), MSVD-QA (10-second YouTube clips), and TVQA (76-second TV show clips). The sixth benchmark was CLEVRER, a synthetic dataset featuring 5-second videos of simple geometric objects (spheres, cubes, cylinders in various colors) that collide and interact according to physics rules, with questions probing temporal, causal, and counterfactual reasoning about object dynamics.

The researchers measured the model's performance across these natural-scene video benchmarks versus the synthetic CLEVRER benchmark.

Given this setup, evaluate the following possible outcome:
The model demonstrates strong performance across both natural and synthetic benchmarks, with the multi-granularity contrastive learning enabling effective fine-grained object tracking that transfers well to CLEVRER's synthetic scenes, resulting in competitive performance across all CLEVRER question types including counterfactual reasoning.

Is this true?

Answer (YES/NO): NO